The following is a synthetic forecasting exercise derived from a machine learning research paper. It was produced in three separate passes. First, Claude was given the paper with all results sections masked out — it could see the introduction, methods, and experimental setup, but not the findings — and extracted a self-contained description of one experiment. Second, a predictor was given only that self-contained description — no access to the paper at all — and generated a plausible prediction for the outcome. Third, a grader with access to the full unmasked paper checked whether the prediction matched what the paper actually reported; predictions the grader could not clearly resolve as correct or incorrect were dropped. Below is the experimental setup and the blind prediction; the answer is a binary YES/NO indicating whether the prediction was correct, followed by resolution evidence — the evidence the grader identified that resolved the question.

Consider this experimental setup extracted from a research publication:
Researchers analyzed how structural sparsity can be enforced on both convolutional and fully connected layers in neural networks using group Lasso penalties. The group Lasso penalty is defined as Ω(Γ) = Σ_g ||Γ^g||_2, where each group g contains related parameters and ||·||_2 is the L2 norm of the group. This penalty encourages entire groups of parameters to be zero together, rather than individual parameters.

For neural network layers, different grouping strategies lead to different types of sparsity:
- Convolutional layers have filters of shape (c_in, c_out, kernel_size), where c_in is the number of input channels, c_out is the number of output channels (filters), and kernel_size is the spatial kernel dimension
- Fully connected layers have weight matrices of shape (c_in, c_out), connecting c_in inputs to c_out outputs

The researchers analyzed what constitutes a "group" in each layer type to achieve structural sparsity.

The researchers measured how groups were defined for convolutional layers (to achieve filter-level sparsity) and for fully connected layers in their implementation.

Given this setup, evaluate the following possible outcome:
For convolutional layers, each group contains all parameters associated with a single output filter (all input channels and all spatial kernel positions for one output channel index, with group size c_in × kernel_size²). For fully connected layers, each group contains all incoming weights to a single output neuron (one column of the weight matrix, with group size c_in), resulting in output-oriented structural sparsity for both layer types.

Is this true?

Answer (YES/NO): NO